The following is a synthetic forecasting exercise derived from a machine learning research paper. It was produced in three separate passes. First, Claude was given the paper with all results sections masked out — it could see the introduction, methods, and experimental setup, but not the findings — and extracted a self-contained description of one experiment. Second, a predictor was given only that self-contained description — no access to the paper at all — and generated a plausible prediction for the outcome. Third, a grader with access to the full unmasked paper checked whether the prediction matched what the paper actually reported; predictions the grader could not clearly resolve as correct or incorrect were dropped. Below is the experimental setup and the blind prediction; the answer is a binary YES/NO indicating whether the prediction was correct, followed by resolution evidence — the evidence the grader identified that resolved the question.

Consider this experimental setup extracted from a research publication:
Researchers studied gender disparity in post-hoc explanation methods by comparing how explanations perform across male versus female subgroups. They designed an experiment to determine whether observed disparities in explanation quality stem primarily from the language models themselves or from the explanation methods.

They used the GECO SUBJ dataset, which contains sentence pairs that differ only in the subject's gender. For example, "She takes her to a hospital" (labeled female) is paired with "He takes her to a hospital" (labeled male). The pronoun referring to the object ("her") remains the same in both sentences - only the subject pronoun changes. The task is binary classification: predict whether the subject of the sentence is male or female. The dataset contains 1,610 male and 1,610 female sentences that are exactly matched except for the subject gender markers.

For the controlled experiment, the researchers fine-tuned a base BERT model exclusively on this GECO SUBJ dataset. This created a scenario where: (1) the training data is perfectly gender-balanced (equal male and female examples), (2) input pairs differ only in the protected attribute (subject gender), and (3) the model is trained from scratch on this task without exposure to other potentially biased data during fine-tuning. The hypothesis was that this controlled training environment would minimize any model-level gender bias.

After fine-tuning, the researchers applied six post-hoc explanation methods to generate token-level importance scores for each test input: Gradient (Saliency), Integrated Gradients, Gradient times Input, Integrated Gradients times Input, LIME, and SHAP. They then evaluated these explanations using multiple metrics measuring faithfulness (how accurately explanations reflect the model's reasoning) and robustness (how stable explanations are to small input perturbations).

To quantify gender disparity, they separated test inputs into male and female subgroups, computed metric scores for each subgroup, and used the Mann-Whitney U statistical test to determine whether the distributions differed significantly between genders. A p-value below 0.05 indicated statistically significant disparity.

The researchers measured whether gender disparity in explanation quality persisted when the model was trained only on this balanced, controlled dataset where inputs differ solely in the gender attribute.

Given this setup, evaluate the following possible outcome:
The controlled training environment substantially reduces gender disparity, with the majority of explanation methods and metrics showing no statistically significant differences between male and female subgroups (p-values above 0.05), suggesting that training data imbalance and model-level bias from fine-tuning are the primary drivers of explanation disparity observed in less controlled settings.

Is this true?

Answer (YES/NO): NO